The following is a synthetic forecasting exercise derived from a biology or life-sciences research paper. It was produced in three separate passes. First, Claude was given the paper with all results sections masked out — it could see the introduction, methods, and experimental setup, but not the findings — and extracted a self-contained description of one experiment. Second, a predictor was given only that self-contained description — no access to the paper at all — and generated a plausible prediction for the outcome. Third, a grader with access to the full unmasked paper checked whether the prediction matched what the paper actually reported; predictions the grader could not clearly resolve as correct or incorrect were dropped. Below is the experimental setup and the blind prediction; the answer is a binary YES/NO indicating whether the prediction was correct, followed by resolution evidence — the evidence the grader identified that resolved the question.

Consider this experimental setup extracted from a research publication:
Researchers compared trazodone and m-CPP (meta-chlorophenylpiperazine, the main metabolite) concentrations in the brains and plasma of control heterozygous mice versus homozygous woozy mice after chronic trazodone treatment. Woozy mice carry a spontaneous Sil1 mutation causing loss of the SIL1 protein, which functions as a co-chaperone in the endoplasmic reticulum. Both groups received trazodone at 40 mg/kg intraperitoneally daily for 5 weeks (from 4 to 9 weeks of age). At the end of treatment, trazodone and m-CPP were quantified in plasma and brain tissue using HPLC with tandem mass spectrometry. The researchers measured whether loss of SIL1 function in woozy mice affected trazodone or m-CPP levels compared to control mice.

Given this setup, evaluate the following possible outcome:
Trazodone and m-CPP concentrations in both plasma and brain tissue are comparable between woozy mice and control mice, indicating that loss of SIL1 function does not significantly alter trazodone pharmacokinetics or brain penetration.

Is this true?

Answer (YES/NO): YES